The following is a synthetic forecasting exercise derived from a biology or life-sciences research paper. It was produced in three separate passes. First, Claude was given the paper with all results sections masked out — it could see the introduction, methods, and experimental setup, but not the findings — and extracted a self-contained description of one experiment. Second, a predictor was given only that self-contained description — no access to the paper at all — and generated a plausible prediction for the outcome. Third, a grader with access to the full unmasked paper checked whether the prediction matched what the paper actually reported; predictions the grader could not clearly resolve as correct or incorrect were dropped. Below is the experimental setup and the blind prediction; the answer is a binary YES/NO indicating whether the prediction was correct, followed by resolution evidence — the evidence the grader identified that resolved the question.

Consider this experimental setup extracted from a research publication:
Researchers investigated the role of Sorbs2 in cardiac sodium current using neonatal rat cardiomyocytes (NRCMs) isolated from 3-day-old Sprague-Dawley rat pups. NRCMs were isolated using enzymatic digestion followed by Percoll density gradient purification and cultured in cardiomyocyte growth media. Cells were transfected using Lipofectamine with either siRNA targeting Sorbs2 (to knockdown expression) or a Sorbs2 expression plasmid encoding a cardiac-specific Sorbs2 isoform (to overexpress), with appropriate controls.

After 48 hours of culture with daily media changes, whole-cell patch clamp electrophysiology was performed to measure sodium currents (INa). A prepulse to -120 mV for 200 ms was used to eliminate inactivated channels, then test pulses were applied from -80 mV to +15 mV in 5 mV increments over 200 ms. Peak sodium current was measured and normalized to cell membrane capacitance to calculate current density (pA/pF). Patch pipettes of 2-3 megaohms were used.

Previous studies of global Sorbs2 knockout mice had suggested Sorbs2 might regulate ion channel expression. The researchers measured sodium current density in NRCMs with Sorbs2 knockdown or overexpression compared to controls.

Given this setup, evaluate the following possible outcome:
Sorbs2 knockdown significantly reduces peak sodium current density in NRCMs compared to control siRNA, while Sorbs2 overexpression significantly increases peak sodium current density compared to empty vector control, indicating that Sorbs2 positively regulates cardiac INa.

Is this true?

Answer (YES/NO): NO